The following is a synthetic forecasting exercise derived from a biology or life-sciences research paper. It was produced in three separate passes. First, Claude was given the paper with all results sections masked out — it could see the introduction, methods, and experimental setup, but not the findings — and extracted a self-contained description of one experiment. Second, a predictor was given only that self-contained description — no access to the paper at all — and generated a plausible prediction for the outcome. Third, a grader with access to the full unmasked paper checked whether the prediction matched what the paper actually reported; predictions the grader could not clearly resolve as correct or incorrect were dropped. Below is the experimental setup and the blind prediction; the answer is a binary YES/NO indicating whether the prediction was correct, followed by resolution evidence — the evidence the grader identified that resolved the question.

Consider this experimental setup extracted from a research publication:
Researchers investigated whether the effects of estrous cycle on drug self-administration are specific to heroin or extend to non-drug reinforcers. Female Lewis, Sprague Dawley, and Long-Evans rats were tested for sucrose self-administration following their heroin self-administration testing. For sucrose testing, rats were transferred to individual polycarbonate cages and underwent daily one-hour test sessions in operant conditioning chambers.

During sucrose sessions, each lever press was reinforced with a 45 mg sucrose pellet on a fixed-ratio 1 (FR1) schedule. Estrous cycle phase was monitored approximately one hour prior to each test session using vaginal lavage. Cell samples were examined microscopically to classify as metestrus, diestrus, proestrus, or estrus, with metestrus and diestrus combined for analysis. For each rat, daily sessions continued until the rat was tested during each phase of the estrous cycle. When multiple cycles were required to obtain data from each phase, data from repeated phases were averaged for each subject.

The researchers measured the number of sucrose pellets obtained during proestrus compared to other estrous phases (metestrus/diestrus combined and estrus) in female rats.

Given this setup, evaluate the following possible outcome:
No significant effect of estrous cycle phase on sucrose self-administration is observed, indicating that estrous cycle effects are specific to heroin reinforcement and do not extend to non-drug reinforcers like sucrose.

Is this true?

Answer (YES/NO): YES